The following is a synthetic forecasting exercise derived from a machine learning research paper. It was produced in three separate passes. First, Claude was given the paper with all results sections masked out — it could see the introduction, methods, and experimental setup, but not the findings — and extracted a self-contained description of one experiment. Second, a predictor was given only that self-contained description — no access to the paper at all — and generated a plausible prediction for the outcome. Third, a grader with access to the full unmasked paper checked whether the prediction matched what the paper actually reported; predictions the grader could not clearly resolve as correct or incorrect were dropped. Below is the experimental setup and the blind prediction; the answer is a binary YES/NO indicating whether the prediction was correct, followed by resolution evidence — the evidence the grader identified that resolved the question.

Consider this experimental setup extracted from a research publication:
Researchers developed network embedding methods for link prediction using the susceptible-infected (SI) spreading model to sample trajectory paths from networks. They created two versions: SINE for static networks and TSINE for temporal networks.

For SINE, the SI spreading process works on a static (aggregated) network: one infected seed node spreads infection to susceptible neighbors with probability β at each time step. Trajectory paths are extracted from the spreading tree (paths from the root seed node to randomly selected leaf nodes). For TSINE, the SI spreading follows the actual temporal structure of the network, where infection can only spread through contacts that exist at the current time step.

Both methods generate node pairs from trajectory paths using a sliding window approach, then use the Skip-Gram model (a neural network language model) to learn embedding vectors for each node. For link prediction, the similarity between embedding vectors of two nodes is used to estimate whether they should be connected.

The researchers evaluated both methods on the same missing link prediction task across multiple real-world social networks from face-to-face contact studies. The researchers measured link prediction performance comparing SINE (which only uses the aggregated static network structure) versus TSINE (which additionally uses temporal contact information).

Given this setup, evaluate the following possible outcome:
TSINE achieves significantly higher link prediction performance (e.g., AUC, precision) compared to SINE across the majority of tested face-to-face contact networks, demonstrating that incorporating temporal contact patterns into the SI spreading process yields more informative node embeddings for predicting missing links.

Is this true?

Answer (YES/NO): NO